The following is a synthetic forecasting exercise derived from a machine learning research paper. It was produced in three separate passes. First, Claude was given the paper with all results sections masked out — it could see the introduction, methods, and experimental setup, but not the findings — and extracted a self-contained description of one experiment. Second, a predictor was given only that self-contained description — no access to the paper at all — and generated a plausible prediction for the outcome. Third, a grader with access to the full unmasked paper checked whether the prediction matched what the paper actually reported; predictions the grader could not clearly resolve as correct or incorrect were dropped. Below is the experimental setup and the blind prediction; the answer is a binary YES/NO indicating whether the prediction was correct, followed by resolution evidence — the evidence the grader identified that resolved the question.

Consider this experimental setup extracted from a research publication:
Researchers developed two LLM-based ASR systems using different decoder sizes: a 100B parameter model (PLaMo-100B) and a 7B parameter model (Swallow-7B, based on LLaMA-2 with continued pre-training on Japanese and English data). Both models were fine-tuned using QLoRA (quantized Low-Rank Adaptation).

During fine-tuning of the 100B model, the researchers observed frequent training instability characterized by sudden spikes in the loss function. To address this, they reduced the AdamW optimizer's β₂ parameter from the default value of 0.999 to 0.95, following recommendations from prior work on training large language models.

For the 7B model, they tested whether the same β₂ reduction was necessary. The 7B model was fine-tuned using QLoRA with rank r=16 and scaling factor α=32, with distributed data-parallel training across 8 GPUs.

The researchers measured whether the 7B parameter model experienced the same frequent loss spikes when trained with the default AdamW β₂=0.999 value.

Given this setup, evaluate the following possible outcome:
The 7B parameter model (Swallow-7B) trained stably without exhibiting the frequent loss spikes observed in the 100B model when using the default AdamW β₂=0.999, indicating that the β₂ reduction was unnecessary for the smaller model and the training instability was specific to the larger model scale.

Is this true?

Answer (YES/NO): YES